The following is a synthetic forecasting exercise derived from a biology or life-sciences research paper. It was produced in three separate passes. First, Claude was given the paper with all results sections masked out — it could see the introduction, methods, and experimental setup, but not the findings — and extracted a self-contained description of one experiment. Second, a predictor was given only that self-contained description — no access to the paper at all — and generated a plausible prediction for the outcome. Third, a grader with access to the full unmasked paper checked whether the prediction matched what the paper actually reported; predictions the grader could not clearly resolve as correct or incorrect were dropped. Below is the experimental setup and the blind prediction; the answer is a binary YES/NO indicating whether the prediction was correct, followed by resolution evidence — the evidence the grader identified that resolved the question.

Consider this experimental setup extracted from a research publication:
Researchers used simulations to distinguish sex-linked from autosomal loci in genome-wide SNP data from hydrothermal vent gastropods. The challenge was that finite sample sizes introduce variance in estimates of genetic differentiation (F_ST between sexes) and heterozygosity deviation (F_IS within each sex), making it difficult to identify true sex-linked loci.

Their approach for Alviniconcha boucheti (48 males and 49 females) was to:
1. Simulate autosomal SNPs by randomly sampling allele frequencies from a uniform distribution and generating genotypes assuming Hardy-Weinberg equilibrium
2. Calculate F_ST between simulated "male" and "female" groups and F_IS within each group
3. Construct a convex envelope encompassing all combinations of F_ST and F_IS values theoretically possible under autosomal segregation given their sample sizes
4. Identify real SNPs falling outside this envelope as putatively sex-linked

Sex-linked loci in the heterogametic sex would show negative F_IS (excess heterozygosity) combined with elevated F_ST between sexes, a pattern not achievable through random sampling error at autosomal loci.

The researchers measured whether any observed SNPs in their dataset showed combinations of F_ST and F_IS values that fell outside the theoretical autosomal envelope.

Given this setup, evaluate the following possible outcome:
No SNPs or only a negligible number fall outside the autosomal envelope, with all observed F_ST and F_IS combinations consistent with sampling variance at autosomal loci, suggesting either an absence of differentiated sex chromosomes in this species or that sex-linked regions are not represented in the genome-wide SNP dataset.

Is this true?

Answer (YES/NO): NO